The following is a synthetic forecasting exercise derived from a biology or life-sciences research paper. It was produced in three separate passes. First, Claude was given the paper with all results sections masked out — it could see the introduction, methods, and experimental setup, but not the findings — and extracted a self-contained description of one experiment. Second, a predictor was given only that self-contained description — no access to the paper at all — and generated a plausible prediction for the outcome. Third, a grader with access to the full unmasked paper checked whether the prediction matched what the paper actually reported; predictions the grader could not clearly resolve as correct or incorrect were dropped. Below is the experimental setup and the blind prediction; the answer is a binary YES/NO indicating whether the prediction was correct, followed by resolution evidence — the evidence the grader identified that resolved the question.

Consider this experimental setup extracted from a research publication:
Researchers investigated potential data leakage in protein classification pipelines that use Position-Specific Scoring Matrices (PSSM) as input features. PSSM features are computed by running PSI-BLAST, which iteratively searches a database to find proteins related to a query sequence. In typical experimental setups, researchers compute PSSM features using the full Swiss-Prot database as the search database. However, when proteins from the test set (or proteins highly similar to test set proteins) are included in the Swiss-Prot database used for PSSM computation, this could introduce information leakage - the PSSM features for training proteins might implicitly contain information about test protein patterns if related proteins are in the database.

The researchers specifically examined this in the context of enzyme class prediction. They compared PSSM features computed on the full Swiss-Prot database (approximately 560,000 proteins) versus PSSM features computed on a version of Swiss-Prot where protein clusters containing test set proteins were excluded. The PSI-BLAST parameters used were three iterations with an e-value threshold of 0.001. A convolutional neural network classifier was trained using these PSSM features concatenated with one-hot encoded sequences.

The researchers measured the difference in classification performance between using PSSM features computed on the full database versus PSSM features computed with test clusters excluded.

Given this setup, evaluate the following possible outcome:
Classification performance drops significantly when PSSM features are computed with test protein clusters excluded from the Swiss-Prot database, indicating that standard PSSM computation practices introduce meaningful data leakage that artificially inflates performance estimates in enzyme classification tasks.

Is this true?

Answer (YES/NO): NO